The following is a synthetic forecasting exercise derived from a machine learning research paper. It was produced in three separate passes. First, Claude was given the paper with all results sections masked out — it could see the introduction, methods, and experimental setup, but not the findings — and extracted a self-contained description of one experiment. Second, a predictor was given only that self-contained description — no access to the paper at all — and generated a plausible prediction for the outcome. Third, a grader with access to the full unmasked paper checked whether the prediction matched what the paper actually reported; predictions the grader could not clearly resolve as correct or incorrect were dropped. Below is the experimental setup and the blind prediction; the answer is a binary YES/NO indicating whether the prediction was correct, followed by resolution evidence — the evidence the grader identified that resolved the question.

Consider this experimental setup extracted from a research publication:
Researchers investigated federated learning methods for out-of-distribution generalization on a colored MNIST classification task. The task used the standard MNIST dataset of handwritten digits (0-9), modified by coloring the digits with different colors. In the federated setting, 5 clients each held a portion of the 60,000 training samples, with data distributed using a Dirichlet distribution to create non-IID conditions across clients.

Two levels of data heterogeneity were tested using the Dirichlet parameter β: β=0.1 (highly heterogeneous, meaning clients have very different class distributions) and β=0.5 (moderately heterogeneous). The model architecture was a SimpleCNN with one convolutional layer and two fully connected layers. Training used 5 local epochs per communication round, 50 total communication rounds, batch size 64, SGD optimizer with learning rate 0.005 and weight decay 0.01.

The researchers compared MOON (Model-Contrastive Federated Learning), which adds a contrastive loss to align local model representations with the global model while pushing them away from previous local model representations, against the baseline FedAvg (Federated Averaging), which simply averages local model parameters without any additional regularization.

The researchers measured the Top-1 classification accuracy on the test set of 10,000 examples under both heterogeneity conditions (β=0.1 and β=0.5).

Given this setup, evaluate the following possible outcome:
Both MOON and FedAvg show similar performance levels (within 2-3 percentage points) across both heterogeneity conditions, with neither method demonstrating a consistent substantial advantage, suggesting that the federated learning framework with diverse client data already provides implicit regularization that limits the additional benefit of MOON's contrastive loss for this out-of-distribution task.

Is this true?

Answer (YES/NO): NO